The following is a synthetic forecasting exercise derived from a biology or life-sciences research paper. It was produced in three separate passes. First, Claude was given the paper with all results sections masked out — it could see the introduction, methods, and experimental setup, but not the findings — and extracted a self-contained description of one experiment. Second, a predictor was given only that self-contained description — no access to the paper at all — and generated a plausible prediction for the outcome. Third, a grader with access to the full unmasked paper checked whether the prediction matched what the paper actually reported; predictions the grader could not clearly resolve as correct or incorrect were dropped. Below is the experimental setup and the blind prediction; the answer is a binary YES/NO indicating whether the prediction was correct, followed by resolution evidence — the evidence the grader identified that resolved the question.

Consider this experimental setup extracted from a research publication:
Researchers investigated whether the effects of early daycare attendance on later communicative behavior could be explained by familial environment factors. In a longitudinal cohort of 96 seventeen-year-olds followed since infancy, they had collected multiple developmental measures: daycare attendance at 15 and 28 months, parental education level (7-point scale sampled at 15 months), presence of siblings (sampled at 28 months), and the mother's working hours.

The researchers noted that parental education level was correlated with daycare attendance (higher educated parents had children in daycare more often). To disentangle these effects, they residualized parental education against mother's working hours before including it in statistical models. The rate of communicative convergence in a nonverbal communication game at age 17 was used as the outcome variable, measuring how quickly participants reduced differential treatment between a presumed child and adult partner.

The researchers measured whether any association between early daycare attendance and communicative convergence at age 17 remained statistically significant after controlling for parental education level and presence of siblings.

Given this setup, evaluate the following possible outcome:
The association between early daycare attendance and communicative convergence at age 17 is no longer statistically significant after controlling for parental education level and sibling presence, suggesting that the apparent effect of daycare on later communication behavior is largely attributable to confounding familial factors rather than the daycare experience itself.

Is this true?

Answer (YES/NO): NO